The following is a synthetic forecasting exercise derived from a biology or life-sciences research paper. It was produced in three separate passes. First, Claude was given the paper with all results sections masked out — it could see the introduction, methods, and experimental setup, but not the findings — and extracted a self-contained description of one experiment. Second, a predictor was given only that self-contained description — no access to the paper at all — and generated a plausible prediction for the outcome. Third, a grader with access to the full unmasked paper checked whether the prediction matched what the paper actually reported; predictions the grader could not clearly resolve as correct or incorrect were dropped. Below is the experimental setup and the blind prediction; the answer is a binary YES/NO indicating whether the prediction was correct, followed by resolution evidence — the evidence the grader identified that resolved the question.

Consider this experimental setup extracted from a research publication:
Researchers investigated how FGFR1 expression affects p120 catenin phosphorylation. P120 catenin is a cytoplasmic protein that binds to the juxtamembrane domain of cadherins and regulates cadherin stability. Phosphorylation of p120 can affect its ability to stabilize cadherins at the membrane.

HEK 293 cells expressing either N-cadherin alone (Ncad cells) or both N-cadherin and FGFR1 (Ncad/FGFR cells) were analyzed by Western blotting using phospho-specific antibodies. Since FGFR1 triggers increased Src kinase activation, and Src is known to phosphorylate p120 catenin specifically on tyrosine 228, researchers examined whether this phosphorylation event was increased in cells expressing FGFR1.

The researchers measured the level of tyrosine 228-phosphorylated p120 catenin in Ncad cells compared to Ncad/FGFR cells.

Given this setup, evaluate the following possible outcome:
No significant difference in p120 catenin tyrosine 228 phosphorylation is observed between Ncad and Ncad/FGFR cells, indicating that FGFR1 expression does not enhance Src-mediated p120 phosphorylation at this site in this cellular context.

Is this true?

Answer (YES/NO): YES